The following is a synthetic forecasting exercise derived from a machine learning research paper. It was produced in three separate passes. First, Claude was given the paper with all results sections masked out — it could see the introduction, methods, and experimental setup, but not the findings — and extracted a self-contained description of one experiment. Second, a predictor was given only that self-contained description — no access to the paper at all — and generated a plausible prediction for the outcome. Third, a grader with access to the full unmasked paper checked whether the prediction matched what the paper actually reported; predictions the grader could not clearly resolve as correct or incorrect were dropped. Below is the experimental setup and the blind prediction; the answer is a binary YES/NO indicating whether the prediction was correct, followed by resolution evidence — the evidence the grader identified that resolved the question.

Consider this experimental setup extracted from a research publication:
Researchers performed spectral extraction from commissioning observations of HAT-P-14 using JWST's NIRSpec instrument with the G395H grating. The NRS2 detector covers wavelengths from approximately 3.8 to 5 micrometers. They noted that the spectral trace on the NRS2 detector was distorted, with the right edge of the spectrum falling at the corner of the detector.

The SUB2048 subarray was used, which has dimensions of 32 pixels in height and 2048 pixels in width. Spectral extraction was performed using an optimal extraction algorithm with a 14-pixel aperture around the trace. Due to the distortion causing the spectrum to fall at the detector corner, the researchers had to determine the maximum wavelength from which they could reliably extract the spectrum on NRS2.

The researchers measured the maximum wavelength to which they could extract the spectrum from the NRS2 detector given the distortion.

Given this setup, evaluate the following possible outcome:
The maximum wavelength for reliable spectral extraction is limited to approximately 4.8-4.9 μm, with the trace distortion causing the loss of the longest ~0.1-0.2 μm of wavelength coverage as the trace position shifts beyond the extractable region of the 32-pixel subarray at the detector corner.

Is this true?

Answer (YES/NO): YES